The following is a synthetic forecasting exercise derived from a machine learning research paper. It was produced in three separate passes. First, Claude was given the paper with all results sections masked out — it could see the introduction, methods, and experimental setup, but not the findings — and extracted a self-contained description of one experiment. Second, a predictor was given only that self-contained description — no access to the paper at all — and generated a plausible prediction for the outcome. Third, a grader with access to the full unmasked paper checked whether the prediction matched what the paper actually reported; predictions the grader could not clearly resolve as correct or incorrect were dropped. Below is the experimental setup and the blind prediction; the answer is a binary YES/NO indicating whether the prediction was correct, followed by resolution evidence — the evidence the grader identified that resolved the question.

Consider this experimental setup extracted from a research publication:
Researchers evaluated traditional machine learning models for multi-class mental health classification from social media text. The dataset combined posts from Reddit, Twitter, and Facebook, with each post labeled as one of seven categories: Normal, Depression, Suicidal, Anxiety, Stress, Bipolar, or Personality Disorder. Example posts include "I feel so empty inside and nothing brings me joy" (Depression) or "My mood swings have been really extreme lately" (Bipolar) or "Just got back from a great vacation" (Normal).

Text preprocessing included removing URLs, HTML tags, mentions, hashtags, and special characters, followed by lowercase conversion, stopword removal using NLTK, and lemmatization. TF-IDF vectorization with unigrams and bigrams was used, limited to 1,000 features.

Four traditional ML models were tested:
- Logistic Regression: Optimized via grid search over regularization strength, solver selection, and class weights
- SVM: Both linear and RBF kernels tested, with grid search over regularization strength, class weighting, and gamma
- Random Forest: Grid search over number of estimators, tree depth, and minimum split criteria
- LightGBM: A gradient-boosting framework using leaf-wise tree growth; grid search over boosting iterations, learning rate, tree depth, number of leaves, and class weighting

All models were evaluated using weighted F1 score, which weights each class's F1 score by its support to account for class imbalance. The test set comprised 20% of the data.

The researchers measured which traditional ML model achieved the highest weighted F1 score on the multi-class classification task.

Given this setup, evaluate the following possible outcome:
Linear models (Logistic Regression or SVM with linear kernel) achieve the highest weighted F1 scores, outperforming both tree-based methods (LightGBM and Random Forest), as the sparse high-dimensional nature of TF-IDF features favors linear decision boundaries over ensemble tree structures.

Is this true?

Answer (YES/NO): NO